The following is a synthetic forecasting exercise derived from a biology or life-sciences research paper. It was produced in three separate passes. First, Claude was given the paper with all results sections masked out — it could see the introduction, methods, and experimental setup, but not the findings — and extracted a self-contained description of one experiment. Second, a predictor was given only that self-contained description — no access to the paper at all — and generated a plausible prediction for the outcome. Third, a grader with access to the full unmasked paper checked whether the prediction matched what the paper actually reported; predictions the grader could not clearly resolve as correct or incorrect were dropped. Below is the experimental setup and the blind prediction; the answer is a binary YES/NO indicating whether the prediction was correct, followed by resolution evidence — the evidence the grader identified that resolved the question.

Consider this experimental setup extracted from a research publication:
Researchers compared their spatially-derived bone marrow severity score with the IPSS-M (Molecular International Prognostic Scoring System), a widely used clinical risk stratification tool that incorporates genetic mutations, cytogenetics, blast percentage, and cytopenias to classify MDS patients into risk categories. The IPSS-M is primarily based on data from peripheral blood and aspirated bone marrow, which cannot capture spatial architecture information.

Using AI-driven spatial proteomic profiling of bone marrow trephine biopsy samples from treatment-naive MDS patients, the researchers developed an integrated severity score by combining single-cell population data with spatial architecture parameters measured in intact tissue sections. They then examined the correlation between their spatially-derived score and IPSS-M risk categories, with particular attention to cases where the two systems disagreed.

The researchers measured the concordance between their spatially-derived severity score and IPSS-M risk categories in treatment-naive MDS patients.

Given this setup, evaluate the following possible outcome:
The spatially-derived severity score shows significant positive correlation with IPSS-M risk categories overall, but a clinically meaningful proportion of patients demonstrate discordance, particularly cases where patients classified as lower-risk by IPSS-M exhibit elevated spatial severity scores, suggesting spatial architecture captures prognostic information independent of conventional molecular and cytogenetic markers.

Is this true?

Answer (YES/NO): YES